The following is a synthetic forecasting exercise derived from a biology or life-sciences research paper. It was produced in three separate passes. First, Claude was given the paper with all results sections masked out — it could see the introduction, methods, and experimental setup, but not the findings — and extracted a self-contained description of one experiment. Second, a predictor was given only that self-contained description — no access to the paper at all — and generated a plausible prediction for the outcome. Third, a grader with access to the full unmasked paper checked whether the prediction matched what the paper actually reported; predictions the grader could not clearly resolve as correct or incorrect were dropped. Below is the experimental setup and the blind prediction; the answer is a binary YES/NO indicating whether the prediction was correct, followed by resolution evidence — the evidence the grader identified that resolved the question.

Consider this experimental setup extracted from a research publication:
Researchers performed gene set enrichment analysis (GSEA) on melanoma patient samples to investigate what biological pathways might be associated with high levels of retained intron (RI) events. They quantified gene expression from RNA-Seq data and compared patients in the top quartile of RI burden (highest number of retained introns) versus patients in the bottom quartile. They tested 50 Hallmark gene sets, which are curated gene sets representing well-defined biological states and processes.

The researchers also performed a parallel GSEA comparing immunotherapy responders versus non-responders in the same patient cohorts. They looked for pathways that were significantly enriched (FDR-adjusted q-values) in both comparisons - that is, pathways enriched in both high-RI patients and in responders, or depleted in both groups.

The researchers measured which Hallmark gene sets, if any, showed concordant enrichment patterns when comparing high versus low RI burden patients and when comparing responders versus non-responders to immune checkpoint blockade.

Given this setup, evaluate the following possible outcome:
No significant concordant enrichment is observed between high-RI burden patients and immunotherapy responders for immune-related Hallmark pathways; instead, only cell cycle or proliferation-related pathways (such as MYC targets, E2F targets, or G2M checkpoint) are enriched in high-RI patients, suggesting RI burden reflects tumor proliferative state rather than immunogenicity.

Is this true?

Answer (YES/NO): NO